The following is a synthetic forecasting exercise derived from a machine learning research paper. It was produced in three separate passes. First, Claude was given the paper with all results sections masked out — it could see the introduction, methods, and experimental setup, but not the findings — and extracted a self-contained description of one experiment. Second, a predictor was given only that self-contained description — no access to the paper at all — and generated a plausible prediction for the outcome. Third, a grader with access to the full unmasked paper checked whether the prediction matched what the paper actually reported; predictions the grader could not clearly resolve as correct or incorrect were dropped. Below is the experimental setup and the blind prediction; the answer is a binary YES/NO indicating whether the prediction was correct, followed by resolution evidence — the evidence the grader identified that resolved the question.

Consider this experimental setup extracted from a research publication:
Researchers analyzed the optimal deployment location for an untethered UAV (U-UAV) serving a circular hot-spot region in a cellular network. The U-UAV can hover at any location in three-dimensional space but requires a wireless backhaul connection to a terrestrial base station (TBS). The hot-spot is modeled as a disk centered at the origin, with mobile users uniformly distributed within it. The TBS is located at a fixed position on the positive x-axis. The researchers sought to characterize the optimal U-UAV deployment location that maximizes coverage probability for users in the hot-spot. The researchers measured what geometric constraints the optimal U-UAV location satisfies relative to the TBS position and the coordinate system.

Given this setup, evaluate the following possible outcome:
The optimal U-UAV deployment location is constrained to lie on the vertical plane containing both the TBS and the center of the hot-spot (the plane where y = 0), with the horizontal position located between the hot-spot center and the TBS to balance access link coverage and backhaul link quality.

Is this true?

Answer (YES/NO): NO